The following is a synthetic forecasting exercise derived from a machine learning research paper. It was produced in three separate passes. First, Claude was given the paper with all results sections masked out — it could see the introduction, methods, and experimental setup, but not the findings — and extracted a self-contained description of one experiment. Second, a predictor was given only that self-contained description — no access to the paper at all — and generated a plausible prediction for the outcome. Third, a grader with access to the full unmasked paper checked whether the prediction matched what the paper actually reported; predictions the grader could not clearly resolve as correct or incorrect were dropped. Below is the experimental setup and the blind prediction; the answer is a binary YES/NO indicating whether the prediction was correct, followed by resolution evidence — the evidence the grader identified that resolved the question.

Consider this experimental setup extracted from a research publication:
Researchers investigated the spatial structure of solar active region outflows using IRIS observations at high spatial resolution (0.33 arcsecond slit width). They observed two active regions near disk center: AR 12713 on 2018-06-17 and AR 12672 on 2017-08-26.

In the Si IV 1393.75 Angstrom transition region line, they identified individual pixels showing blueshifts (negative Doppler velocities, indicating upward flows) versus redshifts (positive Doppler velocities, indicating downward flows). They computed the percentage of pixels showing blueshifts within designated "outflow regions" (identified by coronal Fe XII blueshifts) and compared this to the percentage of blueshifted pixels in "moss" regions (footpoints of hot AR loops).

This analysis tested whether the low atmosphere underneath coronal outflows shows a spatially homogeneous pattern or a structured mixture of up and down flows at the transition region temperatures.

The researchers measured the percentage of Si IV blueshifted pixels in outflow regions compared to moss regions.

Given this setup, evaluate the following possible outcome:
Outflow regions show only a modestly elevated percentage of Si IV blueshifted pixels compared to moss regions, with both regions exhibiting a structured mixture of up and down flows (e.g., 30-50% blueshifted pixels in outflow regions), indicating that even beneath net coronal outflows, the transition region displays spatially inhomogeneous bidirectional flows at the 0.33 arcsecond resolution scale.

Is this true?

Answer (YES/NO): NO